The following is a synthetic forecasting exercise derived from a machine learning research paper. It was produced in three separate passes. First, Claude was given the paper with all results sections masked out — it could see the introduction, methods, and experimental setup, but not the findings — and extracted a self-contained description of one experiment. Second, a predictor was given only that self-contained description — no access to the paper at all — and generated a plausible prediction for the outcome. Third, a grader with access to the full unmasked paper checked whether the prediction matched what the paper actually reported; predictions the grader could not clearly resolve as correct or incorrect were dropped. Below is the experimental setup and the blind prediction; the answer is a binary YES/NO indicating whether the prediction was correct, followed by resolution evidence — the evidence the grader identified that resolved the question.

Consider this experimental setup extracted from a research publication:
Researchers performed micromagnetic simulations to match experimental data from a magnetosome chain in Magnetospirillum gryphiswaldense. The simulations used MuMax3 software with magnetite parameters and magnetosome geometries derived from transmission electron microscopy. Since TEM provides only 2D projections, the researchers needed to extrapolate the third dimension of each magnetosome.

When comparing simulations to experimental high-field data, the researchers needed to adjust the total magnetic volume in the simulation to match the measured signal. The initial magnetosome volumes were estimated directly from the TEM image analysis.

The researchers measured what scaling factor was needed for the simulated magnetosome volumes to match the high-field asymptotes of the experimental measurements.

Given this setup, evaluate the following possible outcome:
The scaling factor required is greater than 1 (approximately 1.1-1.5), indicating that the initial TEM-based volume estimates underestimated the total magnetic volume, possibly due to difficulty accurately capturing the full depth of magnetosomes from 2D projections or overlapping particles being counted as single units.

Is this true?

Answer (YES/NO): NO